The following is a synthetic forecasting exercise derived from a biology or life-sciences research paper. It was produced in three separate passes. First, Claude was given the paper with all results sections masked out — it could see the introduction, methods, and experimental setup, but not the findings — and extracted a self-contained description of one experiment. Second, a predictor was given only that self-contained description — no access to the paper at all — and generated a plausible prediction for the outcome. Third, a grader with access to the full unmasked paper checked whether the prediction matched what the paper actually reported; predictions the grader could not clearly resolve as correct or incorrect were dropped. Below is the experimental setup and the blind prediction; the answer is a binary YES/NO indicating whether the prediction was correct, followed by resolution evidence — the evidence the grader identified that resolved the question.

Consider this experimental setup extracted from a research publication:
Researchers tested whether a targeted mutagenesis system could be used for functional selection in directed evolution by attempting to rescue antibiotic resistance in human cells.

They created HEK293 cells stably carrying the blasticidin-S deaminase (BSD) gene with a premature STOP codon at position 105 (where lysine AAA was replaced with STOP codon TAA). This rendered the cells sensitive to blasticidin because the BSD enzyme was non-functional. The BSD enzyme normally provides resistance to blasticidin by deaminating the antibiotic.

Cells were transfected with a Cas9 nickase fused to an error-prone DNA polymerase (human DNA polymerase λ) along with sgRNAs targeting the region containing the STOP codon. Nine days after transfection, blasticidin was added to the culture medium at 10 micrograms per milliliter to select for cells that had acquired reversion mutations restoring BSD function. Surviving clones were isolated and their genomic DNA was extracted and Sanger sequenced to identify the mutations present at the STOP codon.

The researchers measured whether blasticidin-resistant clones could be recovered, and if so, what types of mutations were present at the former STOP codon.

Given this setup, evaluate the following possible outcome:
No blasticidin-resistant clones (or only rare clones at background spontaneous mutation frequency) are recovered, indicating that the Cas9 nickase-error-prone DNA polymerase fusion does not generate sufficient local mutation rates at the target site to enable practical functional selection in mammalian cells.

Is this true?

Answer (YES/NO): NO